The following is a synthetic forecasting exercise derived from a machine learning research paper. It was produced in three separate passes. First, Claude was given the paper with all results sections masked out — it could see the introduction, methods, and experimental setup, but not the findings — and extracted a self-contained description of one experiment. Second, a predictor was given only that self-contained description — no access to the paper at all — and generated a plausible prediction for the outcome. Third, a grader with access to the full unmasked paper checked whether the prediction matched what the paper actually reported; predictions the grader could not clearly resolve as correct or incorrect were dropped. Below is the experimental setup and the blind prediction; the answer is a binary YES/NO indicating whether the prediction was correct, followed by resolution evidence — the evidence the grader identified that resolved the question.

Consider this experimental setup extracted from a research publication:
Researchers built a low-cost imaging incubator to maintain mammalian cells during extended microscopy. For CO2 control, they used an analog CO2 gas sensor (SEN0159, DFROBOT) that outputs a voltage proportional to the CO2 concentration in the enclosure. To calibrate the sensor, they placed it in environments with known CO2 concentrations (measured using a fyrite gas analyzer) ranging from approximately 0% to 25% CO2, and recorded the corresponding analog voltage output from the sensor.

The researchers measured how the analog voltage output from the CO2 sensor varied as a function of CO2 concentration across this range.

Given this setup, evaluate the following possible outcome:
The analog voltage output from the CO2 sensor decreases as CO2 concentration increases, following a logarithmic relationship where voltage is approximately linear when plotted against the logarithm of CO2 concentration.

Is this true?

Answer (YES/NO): NO